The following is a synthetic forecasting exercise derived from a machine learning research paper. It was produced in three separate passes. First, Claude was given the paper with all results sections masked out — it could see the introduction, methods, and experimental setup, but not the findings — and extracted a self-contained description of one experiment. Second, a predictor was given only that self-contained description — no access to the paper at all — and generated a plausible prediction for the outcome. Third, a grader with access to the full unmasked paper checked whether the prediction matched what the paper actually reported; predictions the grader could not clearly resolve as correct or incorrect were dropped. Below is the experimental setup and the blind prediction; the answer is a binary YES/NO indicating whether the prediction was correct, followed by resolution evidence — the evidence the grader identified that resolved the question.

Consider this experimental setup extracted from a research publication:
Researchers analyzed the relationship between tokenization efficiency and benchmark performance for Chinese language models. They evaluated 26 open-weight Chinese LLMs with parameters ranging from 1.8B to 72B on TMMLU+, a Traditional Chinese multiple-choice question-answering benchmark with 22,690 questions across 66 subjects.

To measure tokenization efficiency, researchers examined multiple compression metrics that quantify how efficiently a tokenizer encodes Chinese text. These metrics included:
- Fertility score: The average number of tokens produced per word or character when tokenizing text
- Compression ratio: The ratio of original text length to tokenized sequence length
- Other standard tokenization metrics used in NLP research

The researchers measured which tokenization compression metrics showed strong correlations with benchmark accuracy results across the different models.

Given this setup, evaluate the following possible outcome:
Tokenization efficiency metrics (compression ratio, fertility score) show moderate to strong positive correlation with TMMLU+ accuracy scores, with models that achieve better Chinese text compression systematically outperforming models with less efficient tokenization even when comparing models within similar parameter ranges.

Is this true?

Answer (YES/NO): NO